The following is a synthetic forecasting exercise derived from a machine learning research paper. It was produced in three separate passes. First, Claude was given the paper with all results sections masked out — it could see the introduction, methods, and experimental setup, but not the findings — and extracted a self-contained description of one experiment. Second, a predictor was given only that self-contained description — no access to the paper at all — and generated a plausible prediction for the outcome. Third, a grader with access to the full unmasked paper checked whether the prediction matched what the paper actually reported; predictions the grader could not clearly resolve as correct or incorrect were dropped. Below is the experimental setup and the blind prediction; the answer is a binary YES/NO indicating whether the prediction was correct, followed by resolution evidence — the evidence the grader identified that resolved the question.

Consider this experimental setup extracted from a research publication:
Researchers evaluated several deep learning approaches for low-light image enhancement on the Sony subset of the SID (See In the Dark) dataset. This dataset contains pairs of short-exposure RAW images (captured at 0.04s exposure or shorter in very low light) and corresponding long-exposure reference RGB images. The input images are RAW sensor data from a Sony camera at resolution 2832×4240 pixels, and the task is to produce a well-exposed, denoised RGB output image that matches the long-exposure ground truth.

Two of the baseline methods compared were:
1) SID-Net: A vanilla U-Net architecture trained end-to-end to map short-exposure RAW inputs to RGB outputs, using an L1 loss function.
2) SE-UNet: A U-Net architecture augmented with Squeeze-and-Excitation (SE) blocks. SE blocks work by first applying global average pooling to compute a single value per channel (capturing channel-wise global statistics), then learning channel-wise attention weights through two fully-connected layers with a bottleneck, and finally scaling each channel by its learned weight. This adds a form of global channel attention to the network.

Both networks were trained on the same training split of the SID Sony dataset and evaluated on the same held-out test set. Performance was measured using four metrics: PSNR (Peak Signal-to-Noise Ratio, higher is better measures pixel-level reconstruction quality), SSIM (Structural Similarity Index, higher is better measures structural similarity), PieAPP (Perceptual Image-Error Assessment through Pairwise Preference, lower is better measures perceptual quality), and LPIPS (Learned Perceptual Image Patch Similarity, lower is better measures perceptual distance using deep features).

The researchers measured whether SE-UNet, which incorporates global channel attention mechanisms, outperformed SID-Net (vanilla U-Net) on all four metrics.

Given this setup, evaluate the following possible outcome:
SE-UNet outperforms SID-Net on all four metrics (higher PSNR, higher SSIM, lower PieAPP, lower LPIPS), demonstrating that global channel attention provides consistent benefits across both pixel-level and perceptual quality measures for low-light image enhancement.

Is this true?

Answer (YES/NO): NO